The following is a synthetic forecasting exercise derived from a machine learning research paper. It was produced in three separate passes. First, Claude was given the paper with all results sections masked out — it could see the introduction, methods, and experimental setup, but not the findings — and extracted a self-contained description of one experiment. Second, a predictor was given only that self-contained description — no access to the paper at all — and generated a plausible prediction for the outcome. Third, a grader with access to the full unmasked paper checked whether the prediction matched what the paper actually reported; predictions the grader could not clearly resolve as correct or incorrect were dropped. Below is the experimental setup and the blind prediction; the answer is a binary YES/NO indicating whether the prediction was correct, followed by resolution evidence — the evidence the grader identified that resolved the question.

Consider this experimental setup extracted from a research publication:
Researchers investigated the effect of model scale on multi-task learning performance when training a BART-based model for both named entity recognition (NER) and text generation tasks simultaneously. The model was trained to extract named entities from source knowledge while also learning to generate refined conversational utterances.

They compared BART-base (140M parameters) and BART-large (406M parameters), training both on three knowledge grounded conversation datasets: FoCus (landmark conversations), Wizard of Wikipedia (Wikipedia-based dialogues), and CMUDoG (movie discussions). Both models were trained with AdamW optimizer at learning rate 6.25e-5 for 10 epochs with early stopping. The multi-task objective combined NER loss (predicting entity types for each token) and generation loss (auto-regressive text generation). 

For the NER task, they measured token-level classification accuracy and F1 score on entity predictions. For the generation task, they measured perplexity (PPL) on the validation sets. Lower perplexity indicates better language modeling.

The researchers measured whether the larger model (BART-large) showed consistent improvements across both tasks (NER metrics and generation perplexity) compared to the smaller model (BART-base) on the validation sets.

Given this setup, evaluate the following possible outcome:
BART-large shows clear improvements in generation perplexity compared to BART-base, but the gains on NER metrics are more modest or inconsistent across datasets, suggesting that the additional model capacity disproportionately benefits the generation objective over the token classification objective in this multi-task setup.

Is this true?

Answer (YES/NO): NO